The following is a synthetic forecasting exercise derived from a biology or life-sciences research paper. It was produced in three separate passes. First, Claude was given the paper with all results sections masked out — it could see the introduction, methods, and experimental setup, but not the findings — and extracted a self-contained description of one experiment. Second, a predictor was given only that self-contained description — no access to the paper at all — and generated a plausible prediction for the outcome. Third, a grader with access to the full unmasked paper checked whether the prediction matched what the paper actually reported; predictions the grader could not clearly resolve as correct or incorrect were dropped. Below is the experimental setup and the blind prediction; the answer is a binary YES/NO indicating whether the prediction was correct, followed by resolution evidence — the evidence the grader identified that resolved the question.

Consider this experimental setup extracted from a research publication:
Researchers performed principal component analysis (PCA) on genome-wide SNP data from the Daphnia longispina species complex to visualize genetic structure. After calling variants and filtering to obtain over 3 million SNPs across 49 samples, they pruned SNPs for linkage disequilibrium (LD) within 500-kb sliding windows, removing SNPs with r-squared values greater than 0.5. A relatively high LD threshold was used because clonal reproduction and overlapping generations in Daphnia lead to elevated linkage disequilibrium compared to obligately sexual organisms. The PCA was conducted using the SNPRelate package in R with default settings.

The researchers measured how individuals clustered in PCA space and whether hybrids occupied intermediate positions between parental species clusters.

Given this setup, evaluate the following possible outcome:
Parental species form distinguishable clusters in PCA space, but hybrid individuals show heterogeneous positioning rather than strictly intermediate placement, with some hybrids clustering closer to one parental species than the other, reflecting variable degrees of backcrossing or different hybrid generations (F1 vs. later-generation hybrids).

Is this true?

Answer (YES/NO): YES